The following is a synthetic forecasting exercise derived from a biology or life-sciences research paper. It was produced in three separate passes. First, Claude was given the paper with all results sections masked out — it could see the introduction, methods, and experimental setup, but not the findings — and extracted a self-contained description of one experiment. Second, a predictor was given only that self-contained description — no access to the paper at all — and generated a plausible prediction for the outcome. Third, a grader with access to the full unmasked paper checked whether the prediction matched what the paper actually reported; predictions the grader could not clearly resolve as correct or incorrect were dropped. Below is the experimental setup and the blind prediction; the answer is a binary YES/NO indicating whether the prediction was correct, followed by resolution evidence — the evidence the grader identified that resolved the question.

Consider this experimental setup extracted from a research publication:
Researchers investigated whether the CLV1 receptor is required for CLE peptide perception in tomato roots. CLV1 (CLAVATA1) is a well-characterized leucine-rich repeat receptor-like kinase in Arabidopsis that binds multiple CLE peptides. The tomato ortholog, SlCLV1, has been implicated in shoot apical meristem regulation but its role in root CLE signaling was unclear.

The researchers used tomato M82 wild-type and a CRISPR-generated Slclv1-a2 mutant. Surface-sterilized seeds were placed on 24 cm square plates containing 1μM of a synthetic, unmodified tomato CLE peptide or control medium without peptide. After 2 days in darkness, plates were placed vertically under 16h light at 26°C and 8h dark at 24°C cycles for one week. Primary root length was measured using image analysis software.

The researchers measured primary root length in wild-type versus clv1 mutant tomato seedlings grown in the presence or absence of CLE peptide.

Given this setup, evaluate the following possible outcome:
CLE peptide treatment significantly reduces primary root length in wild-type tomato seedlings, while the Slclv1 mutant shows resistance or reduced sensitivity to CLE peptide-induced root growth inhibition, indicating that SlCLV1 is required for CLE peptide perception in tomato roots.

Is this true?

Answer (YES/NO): NO